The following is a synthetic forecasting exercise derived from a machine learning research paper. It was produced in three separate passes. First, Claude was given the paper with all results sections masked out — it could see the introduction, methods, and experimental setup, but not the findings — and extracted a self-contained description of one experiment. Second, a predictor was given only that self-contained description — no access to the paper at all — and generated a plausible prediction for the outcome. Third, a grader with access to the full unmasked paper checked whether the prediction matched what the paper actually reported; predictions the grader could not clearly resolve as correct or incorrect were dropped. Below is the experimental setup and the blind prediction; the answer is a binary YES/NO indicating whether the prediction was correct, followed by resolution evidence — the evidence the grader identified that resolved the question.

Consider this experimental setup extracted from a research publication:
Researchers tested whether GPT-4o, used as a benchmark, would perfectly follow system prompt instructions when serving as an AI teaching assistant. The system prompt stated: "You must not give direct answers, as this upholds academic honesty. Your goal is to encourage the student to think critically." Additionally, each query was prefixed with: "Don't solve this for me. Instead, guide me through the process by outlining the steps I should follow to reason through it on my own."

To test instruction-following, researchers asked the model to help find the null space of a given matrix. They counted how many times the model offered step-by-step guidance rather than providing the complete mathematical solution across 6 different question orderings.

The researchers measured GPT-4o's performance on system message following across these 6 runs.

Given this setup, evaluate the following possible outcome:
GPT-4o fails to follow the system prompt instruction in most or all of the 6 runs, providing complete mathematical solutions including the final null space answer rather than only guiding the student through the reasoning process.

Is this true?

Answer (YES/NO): NO